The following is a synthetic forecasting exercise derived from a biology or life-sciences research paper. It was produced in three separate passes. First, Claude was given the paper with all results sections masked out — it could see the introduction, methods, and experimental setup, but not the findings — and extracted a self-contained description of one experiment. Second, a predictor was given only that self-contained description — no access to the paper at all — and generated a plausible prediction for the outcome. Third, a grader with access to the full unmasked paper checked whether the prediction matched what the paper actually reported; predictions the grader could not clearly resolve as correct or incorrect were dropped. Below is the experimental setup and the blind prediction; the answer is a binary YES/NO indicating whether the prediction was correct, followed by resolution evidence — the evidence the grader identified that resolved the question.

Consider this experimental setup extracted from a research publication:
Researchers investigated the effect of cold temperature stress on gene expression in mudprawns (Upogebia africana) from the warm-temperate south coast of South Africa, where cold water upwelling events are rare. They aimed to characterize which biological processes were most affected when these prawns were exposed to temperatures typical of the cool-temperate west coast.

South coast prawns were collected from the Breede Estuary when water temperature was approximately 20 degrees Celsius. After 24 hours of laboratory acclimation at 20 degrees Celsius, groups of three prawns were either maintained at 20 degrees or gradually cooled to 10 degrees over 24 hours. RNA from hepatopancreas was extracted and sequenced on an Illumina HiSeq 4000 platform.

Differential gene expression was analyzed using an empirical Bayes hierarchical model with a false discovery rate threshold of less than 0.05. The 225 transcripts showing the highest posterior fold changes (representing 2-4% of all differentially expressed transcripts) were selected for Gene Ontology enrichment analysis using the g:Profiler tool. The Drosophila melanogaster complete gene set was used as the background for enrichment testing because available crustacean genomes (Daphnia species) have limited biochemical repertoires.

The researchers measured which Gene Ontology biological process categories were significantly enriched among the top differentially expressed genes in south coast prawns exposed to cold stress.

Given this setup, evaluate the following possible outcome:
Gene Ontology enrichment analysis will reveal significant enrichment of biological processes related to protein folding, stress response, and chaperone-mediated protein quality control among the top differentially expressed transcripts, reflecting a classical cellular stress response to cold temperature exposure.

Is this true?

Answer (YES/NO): NO